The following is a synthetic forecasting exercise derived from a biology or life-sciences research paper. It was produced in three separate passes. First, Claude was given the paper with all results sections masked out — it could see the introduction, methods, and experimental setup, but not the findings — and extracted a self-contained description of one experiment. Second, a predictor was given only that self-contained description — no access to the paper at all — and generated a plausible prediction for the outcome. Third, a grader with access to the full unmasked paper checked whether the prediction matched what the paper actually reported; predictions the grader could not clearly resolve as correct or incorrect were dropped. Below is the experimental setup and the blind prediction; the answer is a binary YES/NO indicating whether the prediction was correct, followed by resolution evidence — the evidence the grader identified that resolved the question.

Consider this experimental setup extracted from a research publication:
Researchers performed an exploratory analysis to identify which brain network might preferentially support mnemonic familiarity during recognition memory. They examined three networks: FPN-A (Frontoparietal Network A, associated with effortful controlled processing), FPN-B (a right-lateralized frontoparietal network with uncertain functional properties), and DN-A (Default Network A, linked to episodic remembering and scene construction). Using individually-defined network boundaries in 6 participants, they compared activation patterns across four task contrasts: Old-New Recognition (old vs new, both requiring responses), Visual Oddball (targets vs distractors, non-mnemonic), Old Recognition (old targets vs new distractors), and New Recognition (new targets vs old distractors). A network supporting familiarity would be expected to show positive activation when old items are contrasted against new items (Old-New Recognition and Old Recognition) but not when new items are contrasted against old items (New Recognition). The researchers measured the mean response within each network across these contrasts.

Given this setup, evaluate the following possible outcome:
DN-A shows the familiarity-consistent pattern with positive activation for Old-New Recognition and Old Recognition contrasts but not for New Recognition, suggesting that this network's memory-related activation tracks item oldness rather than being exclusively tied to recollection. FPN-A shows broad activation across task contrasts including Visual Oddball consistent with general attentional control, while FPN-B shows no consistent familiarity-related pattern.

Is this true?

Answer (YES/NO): NO